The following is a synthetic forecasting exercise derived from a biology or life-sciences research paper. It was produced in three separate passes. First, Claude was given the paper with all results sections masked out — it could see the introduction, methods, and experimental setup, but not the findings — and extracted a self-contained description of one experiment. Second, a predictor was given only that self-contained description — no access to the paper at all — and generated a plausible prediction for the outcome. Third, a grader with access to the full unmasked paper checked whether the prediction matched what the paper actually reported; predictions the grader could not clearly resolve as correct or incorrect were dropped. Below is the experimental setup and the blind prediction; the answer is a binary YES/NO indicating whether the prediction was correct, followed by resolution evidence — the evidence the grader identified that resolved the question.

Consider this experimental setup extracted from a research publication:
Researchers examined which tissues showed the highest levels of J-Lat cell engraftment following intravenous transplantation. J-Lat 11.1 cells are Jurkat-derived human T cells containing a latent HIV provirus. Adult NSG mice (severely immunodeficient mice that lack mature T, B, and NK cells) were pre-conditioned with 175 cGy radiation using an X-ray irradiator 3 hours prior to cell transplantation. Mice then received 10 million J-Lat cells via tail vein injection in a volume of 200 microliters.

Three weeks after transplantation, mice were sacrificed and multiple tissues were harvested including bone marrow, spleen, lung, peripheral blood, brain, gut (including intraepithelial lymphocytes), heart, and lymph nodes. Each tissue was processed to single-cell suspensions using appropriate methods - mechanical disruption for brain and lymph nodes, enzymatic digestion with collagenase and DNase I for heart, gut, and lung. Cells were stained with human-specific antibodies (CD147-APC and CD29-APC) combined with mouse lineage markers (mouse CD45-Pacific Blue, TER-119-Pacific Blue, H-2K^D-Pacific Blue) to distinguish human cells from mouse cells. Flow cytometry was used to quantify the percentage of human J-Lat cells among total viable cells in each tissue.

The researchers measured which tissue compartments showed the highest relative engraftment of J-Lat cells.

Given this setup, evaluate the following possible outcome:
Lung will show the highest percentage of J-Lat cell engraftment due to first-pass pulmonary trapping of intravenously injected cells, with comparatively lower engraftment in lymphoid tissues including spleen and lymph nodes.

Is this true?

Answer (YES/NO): NO